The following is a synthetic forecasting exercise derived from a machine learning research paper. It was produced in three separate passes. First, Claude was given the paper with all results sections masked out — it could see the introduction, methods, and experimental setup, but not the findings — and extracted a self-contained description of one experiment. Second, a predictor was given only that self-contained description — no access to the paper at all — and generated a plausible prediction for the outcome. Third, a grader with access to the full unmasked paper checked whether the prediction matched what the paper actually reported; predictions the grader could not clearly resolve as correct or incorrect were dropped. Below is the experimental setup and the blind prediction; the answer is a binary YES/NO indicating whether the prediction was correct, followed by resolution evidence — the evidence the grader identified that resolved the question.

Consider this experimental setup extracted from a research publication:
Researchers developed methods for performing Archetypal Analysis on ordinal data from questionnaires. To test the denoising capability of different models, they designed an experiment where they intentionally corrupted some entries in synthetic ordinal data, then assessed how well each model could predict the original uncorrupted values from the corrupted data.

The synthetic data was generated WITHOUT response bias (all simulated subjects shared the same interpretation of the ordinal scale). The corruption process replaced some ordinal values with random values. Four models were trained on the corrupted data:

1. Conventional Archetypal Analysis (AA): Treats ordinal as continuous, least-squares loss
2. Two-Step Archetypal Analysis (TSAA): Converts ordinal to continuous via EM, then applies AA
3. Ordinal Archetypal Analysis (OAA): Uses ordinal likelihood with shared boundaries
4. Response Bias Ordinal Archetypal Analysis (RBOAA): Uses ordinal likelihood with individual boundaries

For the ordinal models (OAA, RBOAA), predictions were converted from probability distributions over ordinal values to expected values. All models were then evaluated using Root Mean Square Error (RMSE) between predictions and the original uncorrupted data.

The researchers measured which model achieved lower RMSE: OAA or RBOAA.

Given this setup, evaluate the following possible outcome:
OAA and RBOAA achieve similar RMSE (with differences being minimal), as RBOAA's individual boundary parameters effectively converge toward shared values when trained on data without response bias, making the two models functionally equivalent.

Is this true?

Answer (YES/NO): NO